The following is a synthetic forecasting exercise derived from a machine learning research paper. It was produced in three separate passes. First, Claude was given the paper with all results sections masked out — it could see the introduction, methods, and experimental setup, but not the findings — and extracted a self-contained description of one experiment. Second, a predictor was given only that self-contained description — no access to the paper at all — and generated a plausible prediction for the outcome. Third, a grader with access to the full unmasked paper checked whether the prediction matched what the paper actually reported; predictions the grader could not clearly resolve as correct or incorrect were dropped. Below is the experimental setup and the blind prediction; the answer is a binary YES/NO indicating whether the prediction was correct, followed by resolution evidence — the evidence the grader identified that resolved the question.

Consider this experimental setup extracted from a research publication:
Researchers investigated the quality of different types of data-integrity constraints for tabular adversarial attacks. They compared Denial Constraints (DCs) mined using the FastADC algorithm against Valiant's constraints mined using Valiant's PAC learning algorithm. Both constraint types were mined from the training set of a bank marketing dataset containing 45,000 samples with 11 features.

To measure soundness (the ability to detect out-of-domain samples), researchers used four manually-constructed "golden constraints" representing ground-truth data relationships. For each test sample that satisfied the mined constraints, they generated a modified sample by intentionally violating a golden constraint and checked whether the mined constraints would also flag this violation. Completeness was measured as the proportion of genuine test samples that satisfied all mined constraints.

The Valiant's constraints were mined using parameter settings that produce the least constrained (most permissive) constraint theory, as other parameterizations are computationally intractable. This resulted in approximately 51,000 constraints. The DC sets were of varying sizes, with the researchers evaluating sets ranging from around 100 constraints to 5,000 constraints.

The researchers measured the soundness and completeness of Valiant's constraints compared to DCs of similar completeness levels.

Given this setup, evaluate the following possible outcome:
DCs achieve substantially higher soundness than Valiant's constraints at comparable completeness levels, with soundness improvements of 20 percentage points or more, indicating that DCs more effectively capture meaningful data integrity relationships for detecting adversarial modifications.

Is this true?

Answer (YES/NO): NO